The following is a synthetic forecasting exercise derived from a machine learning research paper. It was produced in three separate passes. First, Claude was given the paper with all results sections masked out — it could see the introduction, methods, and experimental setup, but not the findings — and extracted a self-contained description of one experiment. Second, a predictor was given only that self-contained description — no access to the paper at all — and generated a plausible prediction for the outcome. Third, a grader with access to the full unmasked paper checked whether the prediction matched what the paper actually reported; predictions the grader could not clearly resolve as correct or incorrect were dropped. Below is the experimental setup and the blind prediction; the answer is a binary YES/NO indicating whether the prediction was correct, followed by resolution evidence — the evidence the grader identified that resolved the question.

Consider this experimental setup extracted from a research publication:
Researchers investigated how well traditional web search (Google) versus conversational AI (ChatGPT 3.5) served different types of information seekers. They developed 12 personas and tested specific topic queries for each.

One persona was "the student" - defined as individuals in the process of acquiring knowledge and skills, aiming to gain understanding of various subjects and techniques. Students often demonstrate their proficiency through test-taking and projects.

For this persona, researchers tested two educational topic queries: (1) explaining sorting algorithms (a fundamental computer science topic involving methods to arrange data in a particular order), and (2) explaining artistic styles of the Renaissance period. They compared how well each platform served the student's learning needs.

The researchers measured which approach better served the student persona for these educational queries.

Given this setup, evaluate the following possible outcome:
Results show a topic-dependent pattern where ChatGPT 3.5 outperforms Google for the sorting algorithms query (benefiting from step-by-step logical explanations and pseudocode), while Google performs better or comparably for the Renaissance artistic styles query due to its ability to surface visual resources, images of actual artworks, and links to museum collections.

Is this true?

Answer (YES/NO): NO